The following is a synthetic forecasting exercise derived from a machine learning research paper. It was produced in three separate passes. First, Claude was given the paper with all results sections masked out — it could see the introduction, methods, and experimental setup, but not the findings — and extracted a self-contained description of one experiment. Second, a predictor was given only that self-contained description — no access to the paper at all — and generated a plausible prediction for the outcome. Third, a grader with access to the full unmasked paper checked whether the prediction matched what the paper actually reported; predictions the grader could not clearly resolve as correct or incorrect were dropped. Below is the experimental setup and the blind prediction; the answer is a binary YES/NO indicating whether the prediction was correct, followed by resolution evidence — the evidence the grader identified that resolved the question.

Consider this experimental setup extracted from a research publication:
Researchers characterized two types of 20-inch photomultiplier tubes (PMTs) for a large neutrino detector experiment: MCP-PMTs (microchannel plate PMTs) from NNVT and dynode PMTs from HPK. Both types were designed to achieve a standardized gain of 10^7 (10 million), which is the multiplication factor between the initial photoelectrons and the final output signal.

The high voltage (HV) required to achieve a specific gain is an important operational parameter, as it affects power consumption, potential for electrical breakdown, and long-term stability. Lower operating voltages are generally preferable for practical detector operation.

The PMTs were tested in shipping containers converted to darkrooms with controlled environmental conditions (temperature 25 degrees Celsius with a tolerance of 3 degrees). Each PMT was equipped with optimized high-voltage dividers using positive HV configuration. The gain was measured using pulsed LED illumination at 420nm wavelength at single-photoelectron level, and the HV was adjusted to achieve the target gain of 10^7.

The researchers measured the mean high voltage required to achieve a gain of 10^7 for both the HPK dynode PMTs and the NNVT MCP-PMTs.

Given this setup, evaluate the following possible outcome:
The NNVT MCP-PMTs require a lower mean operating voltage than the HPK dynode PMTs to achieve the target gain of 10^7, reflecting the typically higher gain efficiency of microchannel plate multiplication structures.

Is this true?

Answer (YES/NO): YES